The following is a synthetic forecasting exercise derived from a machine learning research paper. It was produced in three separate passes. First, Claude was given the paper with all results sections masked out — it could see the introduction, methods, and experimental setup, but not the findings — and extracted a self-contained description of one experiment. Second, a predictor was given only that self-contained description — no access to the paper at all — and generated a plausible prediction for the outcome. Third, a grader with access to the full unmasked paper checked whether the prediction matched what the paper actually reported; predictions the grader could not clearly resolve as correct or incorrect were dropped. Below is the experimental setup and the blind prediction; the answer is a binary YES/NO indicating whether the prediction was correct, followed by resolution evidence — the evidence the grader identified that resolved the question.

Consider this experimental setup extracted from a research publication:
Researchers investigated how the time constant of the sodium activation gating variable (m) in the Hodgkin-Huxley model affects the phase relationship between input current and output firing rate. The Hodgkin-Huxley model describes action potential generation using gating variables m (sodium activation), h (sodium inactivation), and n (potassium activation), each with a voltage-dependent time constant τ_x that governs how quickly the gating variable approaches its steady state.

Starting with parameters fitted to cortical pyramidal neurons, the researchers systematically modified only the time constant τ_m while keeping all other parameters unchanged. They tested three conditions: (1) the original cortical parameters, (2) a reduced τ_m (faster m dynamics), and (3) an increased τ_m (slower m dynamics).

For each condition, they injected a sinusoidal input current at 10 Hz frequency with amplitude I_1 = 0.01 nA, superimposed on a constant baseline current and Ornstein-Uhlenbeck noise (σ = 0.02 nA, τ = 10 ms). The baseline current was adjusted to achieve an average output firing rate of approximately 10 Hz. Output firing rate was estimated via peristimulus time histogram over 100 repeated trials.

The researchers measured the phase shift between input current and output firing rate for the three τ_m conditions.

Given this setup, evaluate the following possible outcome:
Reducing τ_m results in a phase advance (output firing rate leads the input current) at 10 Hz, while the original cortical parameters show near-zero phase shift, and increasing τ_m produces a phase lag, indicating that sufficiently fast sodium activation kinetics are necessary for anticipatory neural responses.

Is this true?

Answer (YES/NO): NO